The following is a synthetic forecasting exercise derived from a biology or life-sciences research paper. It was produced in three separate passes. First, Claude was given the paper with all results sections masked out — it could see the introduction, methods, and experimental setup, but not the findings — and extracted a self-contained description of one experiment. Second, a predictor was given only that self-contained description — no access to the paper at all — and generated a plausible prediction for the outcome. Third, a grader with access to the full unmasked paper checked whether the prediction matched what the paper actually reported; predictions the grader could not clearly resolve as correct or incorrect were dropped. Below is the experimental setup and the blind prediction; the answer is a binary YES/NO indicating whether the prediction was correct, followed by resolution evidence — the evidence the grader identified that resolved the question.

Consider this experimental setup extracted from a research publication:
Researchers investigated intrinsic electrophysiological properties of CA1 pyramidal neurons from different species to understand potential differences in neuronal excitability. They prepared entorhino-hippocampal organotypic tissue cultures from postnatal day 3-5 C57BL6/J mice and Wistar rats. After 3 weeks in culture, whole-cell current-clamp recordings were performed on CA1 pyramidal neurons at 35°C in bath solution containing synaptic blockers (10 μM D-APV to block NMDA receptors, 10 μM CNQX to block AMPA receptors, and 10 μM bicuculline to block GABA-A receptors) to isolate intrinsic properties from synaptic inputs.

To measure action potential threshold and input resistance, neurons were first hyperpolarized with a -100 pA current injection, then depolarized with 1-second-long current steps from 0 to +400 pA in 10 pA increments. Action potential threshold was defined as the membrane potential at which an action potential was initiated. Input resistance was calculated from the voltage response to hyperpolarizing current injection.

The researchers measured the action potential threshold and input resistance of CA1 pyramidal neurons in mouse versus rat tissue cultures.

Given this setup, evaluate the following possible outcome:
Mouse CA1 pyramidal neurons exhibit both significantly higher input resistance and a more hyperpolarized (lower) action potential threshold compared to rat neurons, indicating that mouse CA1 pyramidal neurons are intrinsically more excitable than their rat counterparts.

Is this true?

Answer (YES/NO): YES